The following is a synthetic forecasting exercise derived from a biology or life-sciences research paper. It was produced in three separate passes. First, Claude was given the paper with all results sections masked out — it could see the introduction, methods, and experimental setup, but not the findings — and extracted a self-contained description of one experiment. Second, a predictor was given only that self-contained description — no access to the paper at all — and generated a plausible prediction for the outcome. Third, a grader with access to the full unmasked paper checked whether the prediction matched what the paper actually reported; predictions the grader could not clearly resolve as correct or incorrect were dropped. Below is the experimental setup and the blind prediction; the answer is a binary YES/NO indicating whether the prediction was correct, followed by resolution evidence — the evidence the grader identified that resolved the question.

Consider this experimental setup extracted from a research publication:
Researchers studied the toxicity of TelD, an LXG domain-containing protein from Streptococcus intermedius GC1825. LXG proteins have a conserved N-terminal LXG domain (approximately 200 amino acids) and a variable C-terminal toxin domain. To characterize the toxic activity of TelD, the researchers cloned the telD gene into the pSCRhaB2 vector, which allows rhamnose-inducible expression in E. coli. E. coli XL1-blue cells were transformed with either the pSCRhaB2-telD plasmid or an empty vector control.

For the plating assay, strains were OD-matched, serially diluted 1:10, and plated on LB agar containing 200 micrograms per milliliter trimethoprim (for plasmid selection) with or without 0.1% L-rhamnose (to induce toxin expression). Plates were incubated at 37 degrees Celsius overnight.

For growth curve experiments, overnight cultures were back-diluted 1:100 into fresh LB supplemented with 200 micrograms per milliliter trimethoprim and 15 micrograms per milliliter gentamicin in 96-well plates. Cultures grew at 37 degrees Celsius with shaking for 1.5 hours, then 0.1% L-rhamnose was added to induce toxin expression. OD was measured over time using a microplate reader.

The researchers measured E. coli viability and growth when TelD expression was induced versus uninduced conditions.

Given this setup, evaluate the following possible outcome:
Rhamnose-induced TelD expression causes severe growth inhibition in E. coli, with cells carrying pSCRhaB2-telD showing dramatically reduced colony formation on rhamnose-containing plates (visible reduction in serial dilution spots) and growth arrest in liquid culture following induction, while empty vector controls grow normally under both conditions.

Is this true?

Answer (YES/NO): YES